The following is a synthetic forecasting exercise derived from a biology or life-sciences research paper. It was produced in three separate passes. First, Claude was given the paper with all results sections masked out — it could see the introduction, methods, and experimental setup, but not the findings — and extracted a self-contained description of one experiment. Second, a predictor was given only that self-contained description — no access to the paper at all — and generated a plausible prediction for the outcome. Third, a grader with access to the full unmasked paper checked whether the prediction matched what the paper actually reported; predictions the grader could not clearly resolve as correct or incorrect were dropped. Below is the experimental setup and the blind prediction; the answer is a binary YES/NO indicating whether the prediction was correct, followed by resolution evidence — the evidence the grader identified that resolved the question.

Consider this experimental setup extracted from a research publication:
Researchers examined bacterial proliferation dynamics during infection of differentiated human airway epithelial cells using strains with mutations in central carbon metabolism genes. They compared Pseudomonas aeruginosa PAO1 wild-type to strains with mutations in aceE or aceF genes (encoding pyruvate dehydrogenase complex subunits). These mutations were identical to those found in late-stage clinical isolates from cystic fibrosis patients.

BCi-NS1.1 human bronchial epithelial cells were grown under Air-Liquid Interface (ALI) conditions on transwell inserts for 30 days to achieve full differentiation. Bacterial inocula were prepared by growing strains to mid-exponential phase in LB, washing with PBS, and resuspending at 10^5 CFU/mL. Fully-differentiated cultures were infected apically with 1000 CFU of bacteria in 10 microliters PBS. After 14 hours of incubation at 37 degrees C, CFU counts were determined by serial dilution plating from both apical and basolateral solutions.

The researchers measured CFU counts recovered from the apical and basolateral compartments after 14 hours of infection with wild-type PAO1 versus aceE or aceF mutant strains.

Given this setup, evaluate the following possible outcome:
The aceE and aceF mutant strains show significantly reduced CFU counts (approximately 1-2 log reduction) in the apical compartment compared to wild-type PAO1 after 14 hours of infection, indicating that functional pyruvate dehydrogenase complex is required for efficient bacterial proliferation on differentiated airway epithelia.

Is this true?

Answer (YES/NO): NO